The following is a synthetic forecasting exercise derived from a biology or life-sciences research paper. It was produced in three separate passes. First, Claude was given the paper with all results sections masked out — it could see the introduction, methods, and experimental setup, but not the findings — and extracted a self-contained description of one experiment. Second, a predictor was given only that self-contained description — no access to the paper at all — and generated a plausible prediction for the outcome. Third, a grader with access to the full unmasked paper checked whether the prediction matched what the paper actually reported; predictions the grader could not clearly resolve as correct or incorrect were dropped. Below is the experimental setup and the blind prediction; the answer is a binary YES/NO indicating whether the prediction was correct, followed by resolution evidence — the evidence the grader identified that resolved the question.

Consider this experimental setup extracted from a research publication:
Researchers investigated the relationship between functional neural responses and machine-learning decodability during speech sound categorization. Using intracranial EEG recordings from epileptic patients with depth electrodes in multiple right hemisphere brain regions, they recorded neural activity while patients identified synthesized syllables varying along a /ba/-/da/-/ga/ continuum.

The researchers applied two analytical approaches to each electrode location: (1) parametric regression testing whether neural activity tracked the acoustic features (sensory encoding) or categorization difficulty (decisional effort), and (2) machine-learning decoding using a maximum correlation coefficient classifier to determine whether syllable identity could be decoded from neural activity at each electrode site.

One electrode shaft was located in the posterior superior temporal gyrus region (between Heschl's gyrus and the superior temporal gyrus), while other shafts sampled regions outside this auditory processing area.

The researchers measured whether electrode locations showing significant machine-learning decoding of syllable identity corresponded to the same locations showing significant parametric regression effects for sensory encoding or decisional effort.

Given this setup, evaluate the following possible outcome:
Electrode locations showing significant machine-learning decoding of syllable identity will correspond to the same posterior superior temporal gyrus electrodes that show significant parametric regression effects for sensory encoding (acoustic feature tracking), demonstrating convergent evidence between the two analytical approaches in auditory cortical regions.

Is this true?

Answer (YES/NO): YES